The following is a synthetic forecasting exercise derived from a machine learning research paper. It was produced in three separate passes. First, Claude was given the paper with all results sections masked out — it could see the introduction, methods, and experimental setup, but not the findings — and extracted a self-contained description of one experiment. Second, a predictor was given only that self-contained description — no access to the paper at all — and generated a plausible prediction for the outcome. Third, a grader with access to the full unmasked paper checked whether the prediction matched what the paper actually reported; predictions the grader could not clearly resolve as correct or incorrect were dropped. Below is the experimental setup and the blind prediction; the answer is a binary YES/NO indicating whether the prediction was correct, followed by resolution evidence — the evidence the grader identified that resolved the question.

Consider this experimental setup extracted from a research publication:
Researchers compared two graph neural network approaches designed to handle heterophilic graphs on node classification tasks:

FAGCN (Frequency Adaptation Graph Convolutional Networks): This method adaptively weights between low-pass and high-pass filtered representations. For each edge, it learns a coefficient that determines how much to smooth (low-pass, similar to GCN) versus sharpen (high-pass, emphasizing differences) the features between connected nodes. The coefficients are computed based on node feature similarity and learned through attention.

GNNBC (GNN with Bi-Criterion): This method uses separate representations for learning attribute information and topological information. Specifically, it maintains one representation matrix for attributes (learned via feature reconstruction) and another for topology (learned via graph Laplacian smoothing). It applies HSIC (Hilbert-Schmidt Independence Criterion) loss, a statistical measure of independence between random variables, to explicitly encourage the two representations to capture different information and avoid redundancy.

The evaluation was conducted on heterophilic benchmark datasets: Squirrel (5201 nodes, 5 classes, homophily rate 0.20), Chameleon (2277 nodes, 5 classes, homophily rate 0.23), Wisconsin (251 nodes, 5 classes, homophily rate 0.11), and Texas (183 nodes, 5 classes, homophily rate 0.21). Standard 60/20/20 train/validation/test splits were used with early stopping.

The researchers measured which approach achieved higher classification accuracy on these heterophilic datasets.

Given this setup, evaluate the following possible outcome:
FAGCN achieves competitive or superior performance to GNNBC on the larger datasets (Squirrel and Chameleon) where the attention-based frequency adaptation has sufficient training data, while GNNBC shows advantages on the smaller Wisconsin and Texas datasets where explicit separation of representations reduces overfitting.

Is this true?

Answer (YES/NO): NO